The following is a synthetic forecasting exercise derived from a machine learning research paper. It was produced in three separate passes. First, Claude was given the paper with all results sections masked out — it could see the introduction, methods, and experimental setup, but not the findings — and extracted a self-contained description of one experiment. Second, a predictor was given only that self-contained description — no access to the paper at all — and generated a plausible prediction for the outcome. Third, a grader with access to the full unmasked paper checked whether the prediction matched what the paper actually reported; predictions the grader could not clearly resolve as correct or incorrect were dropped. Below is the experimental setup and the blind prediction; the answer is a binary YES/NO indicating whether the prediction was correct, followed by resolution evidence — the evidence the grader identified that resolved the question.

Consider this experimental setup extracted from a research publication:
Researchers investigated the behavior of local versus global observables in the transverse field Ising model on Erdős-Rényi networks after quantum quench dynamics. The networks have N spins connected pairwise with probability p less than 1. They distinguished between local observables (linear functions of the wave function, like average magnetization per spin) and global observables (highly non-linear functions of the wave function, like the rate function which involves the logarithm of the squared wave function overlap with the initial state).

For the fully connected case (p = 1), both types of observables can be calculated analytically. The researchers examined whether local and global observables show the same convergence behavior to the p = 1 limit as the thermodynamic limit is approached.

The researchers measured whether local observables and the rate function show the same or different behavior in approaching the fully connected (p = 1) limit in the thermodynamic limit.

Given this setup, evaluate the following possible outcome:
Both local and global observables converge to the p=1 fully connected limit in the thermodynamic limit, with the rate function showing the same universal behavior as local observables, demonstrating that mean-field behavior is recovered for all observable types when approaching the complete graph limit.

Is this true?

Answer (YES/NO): NO